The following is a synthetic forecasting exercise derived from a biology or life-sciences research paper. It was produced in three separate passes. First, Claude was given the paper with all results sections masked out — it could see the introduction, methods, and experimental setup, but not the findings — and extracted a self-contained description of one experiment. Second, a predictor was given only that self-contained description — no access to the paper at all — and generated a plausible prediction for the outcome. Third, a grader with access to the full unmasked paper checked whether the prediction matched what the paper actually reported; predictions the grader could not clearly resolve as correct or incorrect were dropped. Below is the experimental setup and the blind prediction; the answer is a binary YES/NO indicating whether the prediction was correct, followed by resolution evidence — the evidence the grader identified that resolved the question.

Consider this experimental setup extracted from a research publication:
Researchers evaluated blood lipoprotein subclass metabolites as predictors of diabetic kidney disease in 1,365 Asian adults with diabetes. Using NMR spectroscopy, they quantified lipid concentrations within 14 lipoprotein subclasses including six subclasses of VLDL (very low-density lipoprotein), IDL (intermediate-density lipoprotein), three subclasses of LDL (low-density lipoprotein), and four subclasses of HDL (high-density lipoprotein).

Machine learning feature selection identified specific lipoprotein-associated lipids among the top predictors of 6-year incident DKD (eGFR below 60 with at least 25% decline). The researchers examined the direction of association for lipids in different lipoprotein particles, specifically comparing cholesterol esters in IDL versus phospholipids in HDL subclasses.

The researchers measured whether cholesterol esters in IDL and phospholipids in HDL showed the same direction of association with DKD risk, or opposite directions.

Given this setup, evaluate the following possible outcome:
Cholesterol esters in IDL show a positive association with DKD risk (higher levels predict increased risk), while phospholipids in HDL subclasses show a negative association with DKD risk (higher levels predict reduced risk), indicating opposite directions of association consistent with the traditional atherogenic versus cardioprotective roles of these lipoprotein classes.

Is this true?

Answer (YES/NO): NO